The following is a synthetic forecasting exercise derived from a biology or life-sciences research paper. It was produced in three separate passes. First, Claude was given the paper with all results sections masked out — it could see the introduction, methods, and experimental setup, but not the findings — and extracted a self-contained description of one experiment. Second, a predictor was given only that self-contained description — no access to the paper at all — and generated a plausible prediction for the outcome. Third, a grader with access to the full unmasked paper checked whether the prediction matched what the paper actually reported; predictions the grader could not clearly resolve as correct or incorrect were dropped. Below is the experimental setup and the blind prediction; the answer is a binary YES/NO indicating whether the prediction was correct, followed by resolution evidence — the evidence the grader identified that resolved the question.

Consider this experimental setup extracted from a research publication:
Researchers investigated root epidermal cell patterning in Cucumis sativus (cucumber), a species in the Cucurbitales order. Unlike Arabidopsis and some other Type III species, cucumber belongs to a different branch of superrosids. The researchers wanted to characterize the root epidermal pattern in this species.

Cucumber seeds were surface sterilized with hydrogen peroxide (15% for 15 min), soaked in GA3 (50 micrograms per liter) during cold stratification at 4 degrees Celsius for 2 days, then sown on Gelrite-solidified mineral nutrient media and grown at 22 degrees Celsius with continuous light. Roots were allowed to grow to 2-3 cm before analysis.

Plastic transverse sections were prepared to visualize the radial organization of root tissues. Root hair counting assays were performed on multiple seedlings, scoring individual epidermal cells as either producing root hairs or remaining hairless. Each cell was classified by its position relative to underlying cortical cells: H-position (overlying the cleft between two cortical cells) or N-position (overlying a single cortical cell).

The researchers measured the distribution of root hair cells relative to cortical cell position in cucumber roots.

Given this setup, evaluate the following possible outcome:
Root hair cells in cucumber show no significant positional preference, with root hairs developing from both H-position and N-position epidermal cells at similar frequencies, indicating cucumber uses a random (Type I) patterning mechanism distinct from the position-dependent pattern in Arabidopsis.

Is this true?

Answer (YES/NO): YES